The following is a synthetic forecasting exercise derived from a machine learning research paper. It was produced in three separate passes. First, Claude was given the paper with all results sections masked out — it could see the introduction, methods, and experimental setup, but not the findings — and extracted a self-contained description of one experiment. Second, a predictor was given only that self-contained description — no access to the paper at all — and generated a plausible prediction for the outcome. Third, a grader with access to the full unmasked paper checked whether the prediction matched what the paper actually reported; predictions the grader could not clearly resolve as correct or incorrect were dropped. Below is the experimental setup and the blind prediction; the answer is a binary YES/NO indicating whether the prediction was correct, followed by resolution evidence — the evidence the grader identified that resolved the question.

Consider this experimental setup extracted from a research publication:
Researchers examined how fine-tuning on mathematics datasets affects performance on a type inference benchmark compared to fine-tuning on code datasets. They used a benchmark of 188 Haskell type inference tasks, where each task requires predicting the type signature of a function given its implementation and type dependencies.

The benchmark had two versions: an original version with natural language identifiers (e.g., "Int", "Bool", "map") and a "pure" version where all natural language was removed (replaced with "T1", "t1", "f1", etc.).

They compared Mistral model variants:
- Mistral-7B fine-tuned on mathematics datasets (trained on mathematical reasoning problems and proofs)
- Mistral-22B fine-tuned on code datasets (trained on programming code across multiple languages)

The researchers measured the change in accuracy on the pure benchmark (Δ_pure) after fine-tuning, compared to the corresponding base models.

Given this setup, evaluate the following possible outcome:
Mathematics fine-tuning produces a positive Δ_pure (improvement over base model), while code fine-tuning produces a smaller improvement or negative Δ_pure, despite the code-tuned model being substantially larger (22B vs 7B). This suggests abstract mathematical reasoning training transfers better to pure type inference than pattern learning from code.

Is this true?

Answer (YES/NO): YES